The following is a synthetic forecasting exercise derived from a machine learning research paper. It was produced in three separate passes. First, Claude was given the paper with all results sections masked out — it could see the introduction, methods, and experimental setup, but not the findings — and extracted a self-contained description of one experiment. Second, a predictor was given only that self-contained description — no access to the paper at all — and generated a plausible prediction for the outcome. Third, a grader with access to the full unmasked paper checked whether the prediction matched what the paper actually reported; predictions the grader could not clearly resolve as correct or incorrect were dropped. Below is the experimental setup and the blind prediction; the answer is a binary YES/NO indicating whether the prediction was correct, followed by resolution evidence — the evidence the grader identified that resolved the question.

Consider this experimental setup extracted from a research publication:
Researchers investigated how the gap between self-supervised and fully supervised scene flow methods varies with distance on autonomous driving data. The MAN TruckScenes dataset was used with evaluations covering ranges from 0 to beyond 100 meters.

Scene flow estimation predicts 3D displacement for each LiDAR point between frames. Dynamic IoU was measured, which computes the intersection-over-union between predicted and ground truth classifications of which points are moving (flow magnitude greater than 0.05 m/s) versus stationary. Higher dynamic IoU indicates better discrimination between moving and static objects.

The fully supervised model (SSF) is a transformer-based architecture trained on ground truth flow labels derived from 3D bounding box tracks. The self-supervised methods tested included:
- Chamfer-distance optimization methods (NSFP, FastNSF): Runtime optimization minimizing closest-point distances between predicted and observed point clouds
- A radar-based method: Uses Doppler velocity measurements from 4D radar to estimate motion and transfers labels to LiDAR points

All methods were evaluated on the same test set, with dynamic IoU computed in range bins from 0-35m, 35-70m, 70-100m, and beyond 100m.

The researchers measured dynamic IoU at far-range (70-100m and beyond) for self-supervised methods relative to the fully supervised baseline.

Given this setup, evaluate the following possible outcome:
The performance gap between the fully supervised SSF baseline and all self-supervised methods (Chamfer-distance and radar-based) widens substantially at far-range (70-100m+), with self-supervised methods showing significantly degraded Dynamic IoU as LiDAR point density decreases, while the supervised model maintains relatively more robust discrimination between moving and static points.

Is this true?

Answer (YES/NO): NO